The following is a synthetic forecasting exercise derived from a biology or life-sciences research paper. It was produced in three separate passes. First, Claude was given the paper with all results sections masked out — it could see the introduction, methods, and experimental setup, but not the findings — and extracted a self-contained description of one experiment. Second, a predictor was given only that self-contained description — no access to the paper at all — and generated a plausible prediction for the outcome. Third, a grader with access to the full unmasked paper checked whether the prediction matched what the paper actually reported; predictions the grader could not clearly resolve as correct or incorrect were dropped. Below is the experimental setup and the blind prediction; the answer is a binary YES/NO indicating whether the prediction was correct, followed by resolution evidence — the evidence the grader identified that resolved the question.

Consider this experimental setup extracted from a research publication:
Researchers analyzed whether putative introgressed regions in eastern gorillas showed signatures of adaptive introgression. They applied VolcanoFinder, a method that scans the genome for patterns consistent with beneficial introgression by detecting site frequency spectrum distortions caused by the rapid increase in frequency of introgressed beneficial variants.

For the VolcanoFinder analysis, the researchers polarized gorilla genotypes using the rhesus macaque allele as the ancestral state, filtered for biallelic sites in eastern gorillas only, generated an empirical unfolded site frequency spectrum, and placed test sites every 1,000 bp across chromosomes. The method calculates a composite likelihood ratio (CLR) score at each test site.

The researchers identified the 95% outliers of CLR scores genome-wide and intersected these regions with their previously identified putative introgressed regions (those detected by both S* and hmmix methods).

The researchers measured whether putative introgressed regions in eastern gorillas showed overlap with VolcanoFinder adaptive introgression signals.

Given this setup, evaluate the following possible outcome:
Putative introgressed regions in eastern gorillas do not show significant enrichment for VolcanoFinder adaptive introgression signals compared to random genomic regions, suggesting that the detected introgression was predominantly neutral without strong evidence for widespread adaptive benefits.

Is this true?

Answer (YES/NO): NO